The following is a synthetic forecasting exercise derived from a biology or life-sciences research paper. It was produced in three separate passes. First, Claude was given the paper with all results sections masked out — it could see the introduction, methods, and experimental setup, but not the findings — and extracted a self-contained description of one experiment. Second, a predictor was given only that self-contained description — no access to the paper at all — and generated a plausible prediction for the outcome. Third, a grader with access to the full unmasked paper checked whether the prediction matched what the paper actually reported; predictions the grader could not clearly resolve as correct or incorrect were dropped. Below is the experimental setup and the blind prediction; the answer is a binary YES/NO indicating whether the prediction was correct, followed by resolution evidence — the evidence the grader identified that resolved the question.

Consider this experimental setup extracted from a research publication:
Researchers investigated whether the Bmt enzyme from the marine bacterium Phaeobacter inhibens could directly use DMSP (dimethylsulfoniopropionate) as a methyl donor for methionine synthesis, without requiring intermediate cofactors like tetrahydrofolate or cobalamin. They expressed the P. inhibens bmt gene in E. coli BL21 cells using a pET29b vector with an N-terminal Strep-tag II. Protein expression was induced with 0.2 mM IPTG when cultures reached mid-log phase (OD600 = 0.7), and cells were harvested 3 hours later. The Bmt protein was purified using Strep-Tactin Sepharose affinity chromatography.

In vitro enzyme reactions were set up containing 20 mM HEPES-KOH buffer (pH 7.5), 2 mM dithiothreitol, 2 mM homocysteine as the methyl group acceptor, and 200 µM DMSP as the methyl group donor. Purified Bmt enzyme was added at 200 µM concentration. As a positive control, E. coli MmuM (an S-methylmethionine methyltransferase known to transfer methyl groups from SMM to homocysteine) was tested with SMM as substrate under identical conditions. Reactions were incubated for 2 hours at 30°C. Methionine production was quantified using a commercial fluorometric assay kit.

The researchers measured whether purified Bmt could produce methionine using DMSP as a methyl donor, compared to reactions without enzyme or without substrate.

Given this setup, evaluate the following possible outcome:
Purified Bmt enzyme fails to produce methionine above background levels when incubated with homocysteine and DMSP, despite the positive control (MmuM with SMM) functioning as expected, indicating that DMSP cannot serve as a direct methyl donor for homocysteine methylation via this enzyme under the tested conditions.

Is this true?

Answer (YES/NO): NO